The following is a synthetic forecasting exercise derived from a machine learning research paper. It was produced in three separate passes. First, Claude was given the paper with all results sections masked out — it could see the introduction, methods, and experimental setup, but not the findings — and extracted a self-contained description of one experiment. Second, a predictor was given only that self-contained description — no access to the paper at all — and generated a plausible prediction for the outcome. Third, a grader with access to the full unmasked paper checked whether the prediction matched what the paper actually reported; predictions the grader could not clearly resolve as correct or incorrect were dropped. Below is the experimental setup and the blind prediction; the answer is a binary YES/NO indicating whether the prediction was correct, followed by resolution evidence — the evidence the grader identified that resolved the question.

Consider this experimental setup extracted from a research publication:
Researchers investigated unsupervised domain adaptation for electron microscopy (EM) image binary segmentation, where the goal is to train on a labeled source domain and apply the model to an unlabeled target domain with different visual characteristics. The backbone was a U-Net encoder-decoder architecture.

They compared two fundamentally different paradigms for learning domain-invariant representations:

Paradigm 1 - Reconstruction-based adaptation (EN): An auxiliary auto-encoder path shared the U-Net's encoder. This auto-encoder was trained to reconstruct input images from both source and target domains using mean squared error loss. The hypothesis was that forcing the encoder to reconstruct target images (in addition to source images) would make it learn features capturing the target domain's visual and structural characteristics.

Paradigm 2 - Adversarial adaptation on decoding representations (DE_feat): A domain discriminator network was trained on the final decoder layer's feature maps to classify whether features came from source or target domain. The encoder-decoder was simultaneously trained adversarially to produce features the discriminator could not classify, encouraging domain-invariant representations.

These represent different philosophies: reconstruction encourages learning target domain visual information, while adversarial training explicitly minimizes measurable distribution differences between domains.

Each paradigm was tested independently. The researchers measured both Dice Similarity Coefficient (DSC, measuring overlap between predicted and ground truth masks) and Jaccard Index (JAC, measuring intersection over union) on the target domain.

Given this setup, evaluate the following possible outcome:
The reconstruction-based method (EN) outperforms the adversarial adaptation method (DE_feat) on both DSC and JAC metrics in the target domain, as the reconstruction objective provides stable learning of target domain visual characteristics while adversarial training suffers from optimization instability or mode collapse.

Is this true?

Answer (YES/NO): NO